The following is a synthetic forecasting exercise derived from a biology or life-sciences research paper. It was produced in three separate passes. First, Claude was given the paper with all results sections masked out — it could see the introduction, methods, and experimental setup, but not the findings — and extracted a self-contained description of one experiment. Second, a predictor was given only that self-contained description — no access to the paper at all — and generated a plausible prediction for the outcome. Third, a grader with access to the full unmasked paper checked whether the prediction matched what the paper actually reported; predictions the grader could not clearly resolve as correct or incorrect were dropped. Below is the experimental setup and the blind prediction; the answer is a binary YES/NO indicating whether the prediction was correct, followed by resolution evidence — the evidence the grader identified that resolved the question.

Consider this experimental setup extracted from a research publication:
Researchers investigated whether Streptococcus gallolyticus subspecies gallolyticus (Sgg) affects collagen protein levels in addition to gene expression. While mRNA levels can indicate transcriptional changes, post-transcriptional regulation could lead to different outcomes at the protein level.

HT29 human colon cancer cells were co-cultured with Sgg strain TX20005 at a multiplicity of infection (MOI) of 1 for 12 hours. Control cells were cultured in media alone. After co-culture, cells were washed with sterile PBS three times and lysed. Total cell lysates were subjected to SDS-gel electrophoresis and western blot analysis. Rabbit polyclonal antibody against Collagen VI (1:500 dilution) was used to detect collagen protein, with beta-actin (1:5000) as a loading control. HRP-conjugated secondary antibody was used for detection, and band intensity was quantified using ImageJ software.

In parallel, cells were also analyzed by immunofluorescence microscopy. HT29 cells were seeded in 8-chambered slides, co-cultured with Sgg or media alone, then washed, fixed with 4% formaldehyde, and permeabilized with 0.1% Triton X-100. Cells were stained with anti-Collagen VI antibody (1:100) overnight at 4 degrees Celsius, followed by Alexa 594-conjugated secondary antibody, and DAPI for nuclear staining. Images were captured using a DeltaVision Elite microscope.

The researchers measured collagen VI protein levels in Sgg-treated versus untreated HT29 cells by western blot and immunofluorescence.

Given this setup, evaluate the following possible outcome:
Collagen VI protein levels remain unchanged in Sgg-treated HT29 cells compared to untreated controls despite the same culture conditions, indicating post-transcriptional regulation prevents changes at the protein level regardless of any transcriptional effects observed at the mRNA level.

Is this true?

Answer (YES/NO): NO